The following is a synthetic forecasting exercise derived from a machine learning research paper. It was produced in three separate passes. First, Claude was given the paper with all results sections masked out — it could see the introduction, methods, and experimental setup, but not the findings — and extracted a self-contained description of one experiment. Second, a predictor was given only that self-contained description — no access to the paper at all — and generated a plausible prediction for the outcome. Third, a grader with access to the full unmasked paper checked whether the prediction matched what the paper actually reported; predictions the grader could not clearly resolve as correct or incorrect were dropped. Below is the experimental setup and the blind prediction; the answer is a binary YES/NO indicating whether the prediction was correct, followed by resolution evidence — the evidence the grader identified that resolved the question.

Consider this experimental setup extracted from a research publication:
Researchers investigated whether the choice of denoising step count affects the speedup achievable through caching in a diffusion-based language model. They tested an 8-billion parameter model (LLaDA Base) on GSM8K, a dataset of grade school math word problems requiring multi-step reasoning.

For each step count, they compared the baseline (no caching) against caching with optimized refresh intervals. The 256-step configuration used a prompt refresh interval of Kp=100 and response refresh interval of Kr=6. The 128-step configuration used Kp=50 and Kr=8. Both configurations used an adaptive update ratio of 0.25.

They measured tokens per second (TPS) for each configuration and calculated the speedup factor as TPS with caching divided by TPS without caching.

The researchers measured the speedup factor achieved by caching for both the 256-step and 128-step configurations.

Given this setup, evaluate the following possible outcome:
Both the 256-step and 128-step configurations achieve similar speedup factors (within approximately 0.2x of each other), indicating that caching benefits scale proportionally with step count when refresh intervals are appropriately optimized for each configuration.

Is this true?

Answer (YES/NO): YES